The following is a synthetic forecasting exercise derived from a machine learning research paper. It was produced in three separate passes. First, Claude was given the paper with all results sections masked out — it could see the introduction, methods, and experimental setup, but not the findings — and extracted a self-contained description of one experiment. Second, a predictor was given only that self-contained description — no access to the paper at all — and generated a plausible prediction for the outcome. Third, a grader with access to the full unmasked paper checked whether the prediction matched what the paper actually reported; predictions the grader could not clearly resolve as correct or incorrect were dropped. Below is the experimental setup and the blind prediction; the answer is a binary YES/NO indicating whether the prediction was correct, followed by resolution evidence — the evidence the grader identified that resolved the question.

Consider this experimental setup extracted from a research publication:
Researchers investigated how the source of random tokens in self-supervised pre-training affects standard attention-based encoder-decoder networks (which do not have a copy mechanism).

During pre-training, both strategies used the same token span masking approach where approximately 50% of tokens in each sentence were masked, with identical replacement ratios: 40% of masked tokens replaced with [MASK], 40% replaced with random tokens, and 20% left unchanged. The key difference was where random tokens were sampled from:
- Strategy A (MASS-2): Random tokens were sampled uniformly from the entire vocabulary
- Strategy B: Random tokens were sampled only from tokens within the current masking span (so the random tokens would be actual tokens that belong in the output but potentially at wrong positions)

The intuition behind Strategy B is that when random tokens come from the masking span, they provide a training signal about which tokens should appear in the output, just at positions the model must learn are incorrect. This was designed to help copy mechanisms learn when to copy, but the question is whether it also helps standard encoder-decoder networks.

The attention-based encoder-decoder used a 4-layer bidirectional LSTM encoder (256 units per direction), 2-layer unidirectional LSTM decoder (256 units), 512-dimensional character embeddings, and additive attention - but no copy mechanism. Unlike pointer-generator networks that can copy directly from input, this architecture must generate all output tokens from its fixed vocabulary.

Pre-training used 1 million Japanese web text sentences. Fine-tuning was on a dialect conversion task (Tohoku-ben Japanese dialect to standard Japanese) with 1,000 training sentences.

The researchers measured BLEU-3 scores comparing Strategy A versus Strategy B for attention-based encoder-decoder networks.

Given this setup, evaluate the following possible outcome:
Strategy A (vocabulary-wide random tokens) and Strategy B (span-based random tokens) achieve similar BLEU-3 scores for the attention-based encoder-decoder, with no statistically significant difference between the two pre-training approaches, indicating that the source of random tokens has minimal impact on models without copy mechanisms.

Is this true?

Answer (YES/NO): YES